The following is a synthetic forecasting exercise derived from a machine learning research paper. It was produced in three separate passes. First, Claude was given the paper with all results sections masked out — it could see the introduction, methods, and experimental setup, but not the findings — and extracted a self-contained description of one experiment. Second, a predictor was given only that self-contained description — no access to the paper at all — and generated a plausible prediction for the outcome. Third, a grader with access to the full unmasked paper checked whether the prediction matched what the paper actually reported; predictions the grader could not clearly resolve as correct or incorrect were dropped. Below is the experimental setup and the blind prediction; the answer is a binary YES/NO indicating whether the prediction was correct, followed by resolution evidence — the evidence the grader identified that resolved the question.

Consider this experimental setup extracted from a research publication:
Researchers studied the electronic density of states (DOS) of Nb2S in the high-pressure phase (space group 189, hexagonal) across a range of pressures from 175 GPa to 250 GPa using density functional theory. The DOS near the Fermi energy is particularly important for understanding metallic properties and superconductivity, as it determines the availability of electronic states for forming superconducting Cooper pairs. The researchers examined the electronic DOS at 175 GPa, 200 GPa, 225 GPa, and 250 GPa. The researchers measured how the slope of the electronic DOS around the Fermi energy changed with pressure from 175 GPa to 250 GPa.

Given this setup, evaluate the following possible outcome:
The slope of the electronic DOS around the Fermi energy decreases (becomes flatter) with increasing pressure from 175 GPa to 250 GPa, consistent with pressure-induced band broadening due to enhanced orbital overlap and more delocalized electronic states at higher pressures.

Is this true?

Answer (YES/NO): NO